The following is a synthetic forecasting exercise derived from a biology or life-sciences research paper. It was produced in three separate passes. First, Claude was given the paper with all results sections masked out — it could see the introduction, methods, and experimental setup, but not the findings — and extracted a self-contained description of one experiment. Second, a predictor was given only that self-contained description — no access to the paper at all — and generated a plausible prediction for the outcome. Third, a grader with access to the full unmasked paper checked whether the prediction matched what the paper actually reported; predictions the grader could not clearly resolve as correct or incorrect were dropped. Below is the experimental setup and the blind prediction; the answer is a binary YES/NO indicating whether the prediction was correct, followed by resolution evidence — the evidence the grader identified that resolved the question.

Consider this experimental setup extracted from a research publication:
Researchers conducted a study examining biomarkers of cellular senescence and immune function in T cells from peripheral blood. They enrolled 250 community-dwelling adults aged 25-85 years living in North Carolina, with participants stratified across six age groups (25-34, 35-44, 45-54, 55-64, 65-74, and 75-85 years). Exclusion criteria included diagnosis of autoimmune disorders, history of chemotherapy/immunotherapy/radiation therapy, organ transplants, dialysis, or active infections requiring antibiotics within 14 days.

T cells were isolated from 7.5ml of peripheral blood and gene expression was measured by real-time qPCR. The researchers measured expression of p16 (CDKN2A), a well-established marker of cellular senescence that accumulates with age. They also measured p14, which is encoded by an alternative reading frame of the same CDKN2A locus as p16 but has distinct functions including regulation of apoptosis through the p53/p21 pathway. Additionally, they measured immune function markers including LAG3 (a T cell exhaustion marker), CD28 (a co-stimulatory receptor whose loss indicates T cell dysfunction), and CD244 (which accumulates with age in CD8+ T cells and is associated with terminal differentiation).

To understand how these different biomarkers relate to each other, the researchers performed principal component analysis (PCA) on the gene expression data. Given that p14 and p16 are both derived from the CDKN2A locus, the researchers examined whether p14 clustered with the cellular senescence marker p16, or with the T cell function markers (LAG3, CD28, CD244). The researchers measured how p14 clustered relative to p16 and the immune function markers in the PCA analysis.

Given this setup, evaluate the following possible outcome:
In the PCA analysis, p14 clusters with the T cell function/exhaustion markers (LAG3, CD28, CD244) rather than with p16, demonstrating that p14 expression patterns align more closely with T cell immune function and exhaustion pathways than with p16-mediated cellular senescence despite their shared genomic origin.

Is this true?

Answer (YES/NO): YES